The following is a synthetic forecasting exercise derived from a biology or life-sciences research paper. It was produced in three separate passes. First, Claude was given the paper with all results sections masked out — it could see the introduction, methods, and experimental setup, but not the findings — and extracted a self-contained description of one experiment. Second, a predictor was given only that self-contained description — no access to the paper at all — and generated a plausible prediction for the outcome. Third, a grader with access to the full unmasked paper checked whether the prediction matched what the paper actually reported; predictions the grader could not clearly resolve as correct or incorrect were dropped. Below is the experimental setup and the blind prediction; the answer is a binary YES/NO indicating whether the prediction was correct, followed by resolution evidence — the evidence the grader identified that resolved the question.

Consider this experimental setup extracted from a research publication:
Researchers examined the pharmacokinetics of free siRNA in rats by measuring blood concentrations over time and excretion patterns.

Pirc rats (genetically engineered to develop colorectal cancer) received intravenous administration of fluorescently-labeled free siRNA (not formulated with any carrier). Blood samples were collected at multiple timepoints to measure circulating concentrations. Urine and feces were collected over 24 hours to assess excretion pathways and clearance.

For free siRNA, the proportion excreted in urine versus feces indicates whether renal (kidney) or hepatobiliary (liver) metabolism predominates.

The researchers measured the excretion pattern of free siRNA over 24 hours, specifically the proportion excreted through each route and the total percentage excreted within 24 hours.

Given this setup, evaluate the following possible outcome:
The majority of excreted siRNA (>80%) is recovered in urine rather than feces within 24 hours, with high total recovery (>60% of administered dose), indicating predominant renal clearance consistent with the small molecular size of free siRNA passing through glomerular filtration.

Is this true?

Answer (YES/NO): YES